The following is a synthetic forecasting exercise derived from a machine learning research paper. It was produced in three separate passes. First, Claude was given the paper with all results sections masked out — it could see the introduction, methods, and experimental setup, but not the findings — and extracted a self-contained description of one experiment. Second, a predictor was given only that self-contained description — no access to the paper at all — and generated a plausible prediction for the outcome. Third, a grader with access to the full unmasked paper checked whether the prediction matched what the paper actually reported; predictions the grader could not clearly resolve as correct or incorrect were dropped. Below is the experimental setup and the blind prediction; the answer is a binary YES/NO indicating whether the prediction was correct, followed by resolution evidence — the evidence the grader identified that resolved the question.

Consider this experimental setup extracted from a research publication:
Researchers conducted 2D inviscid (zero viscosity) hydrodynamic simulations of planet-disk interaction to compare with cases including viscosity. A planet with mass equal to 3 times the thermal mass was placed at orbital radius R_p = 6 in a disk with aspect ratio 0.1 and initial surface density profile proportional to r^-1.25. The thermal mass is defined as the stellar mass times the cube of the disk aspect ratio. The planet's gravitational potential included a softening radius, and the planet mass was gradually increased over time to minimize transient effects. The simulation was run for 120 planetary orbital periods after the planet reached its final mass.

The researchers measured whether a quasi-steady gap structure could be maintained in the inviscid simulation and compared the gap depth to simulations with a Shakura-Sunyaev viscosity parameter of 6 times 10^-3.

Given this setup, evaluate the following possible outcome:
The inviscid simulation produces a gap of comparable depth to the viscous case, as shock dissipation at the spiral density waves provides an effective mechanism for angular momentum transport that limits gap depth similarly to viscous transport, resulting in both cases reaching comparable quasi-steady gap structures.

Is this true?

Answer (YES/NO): NO